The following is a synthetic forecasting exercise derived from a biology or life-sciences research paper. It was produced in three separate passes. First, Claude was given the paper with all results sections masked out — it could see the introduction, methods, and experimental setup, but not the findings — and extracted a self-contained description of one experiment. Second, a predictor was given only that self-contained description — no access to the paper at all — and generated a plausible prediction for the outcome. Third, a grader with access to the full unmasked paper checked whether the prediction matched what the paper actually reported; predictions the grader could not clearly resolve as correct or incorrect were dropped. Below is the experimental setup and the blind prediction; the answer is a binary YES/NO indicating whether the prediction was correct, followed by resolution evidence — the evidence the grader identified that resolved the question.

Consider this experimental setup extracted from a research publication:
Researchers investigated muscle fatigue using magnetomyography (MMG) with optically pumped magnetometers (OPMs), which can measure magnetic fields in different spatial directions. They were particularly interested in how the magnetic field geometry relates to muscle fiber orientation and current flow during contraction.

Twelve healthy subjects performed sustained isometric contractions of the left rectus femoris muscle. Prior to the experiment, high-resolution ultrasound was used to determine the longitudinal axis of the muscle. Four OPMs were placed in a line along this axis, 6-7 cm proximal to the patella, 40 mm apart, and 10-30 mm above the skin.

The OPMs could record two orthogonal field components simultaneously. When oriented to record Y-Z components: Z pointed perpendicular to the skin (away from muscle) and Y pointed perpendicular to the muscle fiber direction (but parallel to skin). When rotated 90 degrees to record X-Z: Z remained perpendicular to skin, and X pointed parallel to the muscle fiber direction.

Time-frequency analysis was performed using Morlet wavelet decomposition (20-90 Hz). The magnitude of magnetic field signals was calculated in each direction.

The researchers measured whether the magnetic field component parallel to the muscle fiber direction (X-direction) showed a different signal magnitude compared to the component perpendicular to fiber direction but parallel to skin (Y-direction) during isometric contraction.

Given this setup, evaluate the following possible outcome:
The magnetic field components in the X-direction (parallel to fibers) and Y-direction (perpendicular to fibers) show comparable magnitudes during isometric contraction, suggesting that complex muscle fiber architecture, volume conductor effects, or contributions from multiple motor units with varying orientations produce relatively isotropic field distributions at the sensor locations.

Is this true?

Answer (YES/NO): NO